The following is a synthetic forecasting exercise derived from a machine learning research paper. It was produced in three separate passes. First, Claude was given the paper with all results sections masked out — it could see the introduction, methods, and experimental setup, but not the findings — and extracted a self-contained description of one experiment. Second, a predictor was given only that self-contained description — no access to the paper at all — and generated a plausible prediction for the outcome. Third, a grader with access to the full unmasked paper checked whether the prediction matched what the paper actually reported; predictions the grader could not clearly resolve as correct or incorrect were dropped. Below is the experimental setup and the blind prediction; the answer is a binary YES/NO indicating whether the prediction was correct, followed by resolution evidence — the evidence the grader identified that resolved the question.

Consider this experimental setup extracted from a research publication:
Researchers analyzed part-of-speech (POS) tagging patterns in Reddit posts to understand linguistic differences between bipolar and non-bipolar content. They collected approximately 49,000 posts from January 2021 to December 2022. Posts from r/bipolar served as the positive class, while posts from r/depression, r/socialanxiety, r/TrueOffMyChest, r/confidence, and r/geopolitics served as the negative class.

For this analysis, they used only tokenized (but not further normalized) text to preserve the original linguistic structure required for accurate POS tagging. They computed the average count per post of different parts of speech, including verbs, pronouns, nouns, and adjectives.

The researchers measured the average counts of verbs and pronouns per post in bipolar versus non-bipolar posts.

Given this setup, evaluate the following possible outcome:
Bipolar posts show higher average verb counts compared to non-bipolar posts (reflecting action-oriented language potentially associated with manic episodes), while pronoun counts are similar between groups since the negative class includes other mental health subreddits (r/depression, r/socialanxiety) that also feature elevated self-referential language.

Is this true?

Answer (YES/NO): NO